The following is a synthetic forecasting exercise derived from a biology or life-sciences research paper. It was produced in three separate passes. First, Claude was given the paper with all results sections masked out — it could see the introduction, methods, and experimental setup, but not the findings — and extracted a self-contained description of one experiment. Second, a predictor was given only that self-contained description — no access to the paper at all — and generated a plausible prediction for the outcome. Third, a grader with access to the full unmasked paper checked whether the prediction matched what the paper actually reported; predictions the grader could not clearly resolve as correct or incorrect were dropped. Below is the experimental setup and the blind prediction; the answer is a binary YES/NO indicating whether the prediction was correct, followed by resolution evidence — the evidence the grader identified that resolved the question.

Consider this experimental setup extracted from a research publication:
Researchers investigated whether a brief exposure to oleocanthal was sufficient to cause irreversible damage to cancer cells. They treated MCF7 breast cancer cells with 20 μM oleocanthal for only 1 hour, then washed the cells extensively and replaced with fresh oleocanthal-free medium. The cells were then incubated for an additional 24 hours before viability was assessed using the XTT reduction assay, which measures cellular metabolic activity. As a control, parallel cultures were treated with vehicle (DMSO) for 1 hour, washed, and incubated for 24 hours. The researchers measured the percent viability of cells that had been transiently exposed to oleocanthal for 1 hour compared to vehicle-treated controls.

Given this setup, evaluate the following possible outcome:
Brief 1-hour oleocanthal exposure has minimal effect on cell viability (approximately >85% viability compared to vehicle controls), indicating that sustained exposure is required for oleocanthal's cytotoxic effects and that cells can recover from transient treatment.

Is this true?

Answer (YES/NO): NO